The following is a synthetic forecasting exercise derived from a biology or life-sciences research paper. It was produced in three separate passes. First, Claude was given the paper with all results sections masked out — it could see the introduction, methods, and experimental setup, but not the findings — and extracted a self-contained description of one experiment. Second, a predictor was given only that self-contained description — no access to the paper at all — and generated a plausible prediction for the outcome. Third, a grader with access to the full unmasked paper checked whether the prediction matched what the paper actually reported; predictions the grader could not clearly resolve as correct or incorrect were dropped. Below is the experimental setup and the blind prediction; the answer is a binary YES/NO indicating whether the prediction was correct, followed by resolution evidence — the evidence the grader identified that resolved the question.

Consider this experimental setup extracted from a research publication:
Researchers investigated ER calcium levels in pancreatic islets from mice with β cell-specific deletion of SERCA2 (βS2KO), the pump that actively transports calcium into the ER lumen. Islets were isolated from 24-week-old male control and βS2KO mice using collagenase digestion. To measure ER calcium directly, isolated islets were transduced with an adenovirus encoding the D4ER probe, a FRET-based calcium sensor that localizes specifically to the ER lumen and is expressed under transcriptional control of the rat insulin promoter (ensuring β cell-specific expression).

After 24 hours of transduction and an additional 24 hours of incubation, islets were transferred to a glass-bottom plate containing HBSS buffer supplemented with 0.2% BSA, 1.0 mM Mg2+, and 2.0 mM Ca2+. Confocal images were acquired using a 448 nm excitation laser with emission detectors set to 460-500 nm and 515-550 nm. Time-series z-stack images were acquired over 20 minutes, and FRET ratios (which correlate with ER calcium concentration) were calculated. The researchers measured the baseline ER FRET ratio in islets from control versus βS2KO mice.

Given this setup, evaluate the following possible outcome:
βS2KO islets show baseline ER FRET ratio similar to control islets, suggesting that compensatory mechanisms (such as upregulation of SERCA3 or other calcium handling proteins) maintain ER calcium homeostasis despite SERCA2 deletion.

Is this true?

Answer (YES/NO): NO